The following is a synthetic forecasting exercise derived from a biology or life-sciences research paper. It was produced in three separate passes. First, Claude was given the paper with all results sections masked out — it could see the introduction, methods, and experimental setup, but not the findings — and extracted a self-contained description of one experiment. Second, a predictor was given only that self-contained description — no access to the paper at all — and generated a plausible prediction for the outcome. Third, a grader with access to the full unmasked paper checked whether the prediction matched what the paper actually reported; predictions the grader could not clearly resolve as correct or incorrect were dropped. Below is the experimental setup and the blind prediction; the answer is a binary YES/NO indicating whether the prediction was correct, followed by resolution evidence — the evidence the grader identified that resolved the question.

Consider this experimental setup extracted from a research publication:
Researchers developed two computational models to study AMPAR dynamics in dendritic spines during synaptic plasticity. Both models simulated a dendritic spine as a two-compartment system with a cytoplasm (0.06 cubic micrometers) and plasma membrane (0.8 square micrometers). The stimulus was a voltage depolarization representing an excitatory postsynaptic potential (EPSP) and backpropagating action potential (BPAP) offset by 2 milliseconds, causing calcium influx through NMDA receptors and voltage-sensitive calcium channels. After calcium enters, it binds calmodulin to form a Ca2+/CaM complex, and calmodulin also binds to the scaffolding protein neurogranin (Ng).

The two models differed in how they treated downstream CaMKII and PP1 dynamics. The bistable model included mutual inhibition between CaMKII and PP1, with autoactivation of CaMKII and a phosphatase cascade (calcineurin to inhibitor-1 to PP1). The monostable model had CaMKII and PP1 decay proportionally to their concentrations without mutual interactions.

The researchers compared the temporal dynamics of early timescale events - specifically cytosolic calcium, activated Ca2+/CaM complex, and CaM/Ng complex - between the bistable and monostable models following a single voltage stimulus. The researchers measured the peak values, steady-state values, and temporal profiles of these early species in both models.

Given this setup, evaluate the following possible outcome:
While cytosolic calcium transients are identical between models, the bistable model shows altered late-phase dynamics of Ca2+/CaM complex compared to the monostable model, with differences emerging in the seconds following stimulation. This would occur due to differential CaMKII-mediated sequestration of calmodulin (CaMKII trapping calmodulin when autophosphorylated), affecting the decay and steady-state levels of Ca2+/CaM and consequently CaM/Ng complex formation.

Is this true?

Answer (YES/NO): NO